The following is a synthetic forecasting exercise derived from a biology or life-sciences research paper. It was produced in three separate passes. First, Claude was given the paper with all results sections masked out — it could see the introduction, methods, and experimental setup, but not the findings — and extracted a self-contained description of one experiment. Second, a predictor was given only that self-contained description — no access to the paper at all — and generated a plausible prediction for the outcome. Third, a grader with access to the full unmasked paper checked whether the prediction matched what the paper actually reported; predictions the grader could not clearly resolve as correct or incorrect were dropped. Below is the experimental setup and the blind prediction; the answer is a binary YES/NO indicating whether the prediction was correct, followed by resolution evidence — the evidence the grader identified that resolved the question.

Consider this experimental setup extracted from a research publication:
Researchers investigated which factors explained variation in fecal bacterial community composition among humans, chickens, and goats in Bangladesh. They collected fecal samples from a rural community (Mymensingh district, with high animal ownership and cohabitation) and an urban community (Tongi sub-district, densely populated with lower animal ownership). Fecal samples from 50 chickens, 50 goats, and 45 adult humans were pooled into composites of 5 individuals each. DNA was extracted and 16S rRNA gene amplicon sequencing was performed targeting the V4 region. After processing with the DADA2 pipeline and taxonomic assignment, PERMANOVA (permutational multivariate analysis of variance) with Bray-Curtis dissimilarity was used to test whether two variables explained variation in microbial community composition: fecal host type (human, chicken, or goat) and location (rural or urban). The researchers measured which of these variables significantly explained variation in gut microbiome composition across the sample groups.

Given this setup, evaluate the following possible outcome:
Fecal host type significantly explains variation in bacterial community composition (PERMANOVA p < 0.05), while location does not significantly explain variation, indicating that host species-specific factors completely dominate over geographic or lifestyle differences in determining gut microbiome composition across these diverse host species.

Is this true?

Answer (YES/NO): NO